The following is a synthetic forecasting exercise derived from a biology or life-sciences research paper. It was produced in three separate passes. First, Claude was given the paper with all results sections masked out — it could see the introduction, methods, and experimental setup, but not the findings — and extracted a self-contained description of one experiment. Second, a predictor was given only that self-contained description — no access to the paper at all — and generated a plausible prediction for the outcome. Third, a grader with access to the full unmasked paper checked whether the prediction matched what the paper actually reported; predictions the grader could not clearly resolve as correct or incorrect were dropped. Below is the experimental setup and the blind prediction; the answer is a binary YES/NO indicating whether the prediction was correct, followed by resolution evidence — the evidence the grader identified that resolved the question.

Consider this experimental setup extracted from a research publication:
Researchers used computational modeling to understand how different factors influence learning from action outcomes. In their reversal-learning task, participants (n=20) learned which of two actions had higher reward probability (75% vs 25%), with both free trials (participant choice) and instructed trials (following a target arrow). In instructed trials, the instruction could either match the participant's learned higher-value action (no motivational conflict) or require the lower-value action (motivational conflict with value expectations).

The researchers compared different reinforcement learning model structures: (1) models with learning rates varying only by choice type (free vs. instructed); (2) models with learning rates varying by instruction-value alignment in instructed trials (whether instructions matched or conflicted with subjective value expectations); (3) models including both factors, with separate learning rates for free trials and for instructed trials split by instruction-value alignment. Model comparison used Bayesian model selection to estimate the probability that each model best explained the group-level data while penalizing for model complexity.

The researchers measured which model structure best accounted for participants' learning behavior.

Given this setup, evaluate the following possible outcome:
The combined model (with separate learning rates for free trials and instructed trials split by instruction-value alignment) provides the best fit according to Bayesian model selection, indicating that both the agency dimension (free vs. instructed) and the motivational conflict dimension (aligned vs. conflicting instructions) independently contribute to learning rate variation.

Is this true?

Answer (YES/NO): YES